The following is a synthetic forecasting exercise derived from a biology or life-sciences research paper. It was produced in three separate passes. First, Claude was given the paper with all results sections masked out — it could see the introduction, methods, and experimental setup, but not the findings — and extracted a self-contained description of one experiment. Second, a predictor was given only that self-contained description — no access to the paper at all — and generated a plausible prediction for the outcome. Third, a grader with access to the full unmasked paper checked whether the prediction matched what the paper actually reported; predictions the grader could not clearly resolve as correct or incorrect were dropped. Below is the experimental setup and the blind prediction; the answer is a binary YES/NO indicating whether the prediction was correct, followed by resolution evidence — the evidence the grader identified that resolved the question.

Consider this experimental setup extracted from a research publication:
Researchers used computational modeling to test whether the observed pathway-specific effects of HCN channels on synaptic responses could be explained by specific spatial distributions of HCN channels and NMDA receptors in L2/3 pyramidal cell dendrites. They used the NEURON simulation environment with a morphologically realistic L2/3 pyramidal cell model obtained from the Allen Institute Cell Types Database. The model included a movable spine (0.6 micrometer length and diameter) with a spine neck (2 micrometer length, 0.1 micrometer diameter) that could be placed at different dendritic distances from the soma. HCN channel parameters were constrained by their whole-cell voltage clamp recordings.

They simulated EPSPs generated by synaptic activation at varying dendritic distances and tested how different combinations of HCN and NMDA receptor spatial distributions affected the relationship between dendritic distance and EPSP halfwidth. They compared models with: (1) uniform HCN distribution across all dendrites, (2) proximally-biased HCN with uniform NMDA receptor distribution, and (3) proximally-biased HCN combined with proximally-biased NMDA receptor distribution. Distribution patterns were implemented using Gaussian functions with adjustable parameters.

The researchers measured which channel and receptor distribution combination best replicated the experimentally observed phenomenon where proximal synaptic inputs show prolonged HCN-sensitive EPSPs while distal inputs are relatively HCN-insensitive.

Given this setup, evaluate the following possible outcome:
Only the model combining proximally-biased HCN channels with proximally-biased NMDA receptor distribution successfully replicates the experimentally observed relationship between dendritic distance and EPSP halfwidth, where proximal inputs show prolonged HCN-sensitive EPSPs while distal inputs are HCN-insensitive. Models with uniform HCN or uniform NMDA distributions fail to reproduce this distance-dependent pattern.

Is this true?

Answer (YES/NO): YES